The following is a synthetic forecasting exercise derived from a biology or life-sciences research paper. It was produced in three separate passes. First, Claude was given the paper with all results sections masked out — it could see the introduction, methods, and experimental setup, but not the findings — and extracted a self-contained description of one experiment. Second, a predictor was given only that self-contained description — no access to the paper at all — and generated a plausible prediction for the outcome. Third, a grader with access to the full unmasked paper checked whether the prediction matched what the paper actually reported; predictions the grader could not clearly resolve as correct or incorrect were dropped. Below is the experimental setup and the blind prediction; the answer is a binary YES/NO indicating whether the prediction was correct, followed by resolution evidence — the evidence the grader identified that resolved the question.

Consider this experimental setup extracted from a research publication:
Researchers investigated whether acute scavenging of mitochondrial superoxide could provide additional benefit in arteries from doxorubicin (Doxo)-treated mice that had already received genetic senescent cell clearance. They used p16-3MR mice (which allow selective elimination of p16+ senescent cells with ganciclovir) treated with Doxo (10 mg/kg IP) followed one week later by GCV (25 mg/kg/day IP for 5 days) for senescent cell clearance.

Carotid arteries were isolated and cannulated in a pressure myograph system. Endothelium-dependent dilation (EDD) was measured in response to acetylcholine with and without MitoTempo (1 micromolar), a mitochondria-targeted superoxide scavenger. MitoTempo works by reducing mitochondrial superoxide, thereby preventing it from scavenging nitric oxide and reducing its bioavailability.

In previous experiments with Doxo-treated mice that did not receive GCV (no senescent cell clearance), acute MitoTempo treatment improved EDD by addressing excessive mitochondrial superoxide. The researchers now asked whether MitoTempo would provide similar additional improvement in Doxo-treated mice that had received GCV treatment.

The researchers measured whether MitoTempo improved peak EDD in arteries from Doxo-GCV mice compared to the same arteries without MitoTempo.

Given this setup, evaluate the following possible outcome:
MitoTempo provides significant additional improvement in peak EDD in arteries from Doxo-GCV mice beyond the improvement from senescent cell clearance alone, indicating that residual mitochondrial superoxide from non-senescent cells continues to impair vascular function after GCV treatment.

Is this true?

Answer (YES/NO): NO